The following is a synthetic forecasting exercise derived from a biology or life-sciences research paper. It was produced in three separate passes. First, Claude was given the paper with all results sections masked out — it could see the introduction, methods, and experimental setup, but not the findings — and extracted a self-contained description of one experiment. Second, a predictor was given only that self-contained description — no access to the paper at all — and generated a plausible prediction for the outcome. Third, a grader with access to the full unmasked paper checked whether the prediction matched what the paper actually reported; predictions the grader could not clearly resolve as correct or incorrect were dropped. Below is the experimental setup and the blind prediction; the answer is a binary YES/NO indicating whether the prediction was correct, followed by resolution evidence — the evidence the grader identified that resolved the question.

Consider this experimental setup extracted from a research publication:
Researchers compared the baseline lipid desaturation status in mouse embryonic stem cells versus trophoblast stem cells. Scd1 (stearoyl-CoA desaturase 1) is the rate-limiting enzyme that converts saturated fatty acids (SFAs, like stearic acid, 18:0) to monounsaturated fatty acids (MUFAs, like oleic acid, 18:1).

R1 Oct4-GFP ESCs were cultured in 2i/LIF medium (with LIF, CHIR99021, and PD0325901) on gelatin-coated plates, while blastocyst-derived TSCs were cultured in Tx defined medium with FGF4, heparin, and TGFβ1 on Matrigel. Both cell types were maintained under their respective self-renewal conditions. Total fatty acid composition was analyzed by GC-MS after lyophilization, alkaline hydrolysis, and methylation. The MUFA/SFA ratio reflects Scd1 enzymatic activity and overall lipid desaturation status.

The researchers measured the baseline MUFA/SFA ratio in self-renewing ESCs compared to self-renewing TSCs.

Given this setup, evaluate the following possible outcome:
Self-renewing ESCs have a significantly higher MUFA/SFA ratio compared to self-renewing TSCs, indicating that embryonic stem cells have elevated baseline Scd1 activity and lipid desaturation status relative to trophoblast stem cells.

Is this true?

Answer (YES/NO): NO